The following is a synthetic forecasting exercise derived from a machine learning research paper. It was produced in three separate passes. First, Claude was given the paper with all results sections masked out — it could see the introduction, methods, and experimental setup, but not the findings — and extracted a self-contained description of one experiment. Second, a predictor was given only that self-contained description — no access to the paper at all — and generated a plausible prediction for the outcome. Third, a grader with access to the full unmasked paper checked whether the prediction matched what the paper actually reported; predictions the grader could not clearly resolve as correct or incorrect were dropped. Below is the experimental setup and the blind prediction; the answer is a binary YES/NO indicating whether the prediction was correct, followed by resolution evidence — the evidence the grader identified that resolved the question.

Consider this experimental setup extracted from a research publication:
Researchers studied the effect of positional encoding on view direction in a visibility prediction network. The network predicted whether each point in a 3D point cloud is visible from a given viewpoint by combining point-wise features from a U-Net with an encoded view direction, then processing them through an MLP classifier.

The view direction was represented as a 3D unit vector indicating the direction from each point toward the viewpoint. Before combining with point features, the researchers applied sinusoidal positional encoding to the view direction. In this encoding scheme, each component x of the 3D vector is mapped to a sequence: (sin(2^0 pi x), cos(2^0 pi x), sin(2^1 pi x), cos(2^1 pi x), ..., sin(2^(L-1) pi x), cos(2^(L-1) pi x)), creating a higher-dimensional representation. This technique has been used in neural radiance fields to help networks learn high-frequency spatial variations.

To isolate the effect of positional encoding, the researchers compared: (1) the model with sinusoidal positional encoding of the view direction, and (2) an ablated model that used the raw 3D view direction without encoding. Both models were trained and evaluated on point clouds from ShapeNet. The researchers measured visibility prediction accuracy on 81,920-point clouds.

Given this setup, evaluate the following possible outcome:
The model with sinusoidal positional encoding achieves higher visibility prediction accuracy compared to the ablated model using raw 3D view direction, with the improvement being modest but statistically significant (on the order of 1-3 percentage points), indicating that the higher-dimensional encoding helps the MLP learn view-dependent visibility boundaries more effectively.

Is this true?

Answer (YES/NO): NO